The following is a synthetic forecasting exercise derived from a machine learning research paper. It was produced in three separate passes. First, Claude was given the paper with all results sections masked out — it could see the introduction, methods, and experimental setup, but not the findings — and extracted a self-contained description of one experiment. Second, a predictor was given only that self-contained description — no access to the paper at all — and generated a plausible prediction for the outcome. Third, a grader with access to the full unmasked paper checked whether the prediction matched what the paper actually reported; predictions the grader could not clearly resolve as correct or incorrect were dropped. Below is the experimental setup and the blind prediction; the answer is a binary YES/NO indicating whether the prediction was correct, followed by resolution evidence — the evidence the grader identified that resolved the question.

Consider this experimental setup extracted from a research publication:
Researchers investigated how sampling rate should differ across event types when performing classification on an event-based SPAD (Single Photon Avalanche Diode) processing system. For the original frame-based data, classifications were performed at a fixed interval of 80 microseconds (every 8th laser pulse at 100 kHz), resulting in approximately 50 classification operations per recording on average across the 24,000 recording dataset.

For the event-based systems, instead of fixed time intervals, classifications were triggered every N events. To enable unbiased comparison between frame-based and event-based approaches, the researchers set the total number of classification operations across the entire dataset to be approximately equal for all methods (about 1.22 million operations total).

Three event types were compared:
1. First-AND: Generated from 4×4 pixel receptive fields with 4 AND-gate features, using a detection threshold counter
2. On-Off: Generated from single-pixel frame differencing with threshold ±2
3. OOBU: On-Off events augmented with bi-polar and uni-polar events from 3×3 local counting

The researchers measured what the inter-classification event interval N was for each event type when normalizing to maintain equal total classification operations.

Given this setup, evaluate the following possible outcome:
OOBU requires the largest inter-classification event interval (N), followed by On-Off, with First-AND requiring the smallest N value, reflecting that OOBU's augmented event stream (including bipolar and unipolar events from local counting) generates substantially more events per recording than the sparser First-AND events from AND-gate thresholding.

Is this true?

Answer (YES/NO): YES